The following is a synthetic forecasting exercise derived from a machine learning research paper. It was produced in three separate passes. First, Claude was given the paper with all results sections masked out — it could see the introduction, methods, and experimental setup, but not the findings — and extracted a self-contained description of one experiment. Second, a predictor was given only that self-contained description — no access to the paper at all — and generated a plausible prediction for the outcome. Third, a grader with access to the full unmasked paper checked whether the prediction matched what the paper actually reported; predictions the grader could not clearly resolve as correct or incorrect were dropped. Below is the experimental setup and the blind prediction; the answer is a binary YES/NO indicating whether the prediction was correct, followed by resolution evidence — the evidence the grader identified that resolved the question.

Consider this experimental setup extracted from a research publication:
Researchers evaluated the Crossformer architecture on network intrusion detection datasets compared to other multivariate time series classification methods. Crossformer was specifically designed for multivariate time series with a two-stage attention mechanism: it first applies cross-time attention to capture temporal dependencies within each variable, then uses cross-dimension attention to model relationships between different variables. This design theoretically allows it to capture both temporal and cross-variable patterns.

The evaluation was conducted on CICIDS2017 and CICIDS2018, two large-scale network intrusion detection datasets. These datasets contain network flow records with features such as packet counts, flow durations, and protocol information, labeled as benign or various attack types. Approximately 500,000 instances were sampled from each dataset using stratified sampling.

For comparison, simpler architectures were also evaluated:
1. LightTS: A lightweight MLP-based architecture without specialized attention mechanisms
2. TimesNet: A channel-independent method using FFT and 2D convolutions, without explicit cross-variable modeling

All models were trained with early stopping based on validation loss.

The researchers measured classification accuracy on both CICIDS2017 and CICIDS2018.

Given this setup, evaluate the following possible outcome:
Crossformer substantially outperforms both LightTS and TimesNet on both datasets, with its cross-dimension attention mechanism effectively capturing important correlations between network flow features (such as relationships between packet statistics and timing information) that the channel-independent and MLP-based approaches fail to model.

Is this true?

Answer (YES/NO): NO